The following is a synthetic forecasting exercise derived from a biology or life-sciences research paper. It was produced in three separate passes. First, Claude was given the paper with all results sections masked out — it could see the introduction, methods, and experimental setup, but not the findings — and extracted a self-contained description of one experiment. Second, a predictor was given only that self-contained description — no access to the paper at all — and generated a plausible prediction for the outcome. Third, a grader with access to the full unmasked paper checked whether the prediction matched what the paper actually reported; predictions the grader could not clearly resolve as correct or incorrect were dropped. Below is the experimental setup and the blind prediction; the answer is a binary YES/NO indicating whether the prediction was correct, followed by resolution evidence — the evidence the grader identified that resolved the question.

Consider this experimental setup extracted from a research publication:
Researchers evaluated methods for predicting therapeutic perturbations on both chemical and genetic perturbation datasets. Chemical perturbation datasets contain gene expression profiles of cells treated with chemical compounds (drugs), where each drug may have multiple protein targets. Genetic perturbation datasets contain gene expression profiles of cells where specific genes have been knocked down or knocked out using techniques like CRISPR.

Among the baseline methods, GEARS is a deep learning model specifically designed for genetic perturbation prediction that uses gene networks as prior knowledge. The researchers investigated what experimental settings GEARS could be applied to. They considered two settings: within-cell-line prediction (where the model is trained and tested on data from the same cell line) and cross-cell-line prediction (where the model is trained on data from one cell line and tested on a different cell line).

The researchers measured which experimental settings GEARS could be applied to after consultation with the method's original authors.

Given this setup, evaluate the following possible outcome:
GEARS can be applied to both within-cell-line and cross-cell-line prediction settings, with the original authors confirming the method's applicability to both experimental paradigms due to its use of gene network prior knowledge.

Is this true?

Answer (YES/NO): NO